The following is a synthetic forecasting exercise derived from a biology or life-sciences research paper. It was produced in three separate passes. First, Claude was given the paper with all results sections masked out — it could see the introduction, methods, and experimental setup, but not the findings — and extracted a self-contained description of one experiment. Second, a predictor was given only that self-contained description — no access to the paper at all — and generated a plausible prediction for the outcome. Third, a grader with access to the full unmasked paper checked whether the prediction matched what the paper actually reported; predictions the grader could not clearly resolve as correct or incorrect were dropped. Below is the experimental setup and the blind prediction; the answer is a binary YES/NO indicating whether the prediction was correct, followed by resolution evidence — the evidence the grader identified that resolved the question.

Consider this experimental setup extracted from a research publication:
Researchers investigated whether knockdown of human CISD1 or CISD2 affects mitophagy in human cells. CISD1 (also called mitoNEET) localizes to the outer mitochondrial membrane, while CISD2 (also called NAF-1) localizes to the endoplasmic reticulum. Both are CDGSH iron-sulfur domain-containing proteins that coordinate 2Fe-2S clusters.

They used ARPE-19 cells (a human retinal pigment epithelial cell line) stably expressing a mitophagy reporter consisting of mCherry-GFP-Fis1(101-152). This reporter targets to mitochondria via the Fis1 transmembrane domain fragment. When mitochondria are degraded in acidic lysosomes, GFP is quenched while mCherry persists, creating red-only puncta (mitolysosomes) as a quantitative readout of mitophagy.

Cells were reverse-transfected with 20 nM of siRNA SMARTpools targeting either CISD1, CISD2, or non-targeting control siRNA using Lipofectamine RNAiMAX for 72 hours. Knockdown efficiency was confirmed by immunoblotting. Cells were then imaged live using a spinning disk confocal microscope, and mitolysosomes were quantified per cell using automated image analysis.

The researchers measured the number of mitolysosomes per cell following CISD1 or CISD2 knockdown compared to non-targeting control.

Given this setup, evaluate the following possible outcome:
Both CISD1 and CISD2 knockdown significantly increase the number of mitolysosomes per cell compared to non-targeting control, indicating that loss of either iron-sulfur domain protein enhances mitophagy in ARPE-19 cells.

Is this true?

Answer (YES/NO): YES